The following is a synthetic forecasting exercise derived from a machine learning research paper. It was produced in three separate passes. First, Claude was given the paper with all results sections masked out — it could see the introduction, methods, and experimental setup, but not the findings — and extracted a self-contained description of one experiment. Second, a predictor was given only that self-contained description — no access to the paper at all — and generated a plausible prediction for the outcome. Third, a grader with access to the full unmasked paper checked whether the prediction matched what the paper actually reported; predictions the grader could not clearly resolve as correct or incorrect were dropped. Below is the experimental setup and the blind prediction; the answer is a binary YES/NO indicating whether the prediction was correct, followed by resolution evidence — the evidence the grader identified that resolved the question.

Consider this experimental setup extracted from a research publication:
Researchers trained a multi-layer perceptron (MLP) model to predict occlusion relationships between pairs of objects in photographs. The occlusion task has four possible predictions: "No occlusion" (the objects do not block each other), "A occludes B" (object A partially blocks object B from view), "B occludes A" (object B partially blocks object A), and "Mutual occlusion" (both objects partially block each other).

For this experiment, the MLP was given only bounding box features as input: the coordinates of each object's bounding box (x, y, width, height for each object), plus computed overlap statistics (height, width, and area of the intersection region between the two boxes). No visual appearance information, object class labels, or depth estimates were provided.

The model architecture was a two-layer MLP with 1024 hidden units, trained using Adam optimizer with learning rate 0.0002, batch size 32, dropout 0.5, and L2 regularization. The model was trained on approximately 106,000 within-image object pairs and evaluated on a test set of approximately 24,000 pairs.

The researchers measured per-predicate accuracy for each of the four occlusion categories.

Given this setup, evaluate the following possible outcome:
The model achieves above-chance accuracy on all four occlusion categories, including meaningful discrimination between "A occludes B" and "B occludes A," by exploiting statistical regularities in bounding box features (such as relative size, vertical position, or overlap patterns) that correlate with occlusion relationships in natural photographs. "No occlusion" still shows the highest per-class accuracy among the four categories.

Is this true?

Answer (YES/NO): NO